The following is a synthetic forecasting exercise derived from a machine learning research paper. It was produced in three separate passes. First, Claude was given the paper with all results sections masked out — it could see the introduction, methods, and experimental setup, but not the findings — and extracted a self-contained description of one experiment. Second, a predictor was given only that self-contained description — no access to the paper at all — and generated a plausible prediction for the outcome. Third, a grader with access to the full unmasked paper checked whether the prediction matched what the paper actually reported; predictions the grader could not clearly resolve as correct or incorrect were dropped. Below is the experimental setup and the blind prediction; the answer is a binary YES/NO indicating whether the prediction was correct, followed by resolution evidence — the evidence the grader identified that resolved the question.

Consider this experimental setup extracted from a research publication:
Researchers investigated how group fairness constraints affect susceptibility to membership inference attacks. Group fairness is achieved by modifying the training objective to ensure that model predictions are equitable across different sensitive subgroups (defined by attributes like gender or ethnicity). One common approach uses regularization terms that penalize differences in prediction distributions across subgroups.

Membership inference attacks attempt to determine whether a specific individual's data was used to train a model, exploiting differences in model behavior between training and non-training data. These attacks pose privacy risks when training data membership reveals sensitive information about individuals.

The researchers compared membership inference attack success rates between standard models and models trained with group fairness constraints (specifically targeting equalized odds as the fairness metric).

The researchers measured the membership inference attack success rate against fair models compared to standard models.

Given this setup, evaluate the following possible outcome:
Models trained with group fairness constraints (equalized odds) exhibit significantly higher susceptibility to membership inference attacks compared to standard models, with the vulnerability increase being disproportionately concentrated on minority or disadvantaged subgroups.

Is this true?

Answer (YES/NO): NO